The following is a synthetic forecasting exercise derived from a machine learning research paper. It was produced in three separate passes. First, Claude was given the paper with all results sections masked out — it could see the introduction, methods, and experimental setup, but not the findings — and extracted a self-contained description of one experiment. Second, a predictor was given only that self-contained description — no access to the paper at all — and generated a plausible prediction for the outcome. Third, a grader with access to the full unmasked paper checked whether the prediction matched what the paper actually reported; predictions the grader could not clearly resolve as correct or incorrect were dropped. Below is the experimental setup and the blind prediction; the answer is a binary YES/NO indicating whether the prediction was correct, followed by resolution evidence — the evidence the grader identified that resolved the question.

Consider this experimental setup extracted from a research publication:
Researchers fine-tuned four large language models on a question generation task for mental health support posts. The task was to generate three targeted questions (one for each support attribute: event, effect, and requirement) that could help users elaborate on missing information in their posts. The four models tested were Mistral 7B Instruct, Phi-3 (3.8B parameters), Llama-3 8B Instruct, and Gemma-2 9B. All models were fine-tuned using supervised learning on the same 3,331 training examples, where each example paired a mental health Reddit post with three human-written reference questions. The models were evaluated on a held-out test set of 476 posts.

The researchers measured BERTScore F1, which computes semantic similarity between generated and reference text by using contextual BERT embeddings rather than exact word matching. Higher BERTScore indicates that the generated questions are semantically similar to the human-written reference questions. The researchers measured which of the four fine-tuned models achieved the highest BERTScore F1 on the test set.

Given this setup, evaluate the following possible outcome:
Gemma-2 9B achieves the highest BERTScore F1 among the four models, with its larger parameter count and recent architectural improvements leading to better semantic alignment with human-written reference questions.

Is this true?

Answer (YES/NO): NO